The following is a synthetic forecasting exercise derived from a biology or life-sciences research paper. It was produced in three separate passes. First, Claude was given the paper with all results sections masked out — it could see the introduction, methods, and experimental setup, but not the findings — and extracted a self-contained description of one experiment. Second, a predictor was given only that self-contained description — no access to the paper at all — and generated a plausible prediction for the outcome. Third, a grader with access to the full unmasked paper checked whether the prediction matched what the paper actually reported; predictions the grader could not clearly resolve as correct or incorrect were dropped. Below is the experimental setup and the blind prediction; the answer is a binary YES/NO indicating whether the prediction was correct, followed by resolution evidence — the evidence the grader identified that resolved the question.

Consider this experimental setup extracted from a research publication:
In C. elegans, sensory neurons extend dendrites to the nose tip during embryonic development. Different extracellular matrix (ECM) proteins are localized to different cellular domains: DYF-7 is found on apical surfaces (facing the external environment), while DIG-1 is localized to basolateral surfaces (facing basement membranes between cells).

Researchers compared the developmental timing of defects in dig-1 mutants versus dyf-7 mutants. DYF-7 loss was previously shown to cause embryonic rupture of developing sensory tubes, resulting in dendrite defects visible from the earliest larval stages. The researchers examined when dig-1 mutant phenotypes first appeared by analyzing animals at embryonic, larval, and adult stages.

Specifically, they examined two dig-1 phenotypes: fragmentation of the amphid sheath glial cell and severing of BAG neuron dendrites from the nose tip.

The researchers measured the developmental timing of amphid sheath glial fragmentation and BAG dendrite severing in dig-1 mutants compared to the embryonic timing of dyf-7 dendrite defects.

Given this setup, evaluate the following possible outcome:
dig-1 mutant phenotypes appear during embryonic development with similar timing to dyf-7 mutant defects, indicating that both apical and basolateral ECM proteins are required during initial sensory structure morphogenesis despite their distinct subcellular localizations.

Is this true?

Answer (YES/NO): NO